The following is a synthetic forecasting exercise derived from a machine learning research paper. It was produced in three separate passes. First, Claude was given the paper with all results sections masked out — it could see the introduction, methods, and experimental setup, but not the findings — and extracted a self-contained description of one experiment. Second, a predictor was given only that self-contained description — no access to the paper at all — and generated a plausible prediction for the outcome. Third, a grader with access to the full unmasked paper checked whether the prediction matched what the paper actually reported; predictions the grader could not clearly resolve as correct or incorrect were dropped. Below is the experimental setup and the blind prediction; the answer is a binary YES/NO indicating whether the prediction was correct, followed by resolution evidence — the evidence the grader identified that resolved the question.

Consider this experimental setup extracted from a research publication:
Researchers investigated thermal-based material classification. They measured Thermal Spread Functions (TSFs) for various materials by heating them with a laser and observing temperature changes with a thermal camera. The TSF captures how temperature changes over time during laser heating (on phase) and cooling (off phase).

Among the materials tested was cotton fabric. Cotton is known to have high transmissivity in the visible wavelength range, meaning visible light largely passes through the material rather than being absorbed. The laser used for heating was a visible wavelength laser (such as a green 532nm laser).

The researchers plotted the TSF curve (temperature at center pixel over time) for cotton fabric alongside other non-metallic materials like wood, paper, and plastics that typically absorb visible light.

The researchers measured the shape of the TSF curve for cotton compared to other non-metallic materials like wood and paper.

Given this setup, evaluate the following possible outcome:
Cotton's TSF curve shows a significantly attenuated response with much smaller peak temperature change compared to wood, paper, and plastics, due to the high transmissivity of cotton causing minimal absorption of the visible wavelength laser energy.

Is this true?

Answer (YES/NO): YES